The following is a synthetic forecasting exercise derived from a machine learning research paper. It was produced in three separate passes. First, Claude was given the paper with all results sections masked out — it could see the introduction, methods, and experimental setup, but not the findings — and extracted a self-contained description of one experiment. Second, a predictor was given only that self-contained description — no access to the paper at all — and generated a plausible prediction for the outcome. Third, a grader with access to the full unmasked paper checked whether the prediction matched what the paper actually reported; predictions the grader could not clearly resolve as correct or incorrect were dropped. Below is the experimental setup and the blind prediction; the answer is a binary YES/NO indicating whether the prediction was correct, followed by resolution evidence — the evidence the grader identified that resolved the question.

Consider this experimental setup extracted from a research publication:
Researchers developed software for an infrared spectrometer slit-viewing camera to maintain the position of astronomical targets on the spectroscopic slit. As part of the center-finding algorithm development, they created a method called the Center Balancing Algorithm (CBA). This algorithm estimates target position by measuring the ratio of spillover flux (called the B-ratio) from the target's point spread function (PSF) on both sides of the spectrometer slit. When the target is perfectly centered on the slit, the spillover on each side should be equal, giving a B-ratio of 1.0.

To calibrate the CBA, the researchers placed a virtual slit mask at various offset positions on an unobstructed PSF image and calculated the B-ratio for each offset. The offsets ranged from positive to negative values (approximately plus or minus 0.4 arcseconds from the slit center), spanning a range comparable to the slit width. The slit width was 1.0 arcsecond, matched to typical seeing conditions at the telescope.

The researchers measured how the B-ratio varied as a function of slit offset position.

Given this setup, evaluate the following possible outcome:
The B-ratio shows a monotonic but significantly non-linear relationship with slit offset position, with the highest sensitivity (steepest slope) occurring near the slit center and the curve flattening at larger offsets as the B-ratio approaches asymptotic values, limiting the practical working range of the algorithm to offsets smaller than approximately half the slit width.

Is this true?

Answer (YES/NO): NO